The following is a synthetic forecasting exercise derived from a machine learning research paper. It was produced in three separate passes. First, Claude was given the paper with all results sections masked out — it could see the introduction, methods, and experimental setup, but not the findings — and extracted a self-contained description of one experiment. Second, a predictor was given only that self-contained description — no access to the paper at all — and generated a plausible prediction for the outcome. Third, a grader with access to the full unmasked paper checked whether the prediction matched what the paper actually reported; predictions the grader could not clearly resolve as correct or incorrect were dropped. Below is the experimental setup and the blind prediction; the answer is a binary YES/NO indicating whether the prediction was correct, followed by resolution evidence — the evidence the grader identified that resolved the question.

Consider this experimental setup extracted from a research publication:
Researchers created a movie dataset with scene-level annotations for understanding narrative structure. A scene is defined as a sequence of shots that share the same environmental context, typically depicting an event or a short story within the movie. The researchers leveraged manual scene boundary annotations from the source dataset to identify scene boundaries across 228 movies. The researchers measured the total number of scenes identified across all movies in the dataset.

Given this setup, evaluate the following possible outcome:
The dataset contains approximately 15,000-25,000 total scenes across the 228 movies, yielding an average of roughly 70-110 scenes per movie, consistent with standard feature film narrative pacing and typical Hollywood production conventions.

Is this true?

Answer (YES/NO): NO